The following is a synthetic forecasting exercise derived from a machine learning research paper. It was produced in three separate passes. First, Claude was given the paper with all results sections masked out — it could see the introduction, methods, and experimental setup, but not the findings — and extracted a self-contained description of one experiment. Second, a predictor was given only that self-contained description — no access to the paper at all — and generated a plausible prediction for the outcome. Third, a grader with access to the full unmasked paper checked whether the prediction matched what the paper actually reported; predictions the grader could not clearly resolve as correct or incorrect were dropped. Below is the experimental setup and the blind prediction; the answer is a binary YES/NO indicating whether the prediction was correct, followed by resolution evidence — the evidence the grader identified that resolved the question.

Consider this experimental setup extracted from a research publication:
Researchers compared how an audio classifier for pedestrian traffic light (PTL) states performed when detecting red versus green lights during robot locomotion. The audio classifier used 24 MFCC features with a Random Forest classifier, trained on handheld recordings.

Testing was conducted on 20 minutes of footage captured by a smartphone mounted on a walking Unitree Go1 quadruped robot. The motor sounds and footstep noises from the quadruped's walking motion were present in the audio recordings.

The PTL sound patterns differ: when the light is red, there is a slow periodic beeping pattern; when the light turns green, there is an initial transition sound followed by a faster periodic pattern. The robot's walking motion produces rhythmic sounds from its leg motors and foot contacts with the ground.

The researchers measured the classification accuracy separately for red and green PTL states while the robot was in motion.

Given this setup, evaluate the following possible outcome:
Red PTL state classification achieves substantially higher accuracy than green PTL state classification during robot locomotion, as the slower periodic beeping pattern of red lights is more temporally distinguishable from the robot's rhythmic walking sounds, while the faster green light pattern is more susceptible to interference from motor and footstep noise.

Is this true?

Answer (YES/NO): NO